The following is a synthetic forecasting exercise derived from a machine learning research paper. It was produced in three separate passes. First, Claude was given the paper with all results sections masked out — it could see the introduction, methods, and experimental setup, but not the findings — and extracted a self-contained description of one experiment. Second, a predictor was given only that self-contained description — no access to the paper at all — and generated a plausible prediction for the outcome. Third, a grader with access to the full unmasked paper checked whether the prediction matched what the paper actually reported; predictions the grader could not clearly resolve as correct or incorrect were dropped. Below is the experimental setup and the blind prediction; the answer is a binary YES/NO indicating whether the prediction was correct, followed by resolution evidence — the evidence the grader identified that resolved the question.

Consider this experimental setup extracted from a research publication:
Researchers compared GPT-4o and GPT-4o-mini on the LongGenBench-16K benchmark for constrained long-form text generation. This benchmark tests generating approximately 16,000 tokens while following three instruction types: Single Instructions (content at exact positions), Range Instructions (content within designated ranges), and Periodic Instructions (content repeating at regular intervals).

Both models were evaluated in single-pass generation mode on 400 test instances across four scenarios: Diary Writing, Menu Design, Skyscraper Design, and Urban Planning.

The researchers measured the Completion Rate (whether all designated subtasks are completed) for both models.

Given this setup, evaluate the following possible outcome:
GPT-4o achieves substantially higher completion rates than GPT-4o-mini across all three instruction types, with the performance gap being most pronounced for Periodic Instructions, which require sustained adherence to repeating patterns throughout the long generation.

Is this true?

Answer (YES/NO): NO